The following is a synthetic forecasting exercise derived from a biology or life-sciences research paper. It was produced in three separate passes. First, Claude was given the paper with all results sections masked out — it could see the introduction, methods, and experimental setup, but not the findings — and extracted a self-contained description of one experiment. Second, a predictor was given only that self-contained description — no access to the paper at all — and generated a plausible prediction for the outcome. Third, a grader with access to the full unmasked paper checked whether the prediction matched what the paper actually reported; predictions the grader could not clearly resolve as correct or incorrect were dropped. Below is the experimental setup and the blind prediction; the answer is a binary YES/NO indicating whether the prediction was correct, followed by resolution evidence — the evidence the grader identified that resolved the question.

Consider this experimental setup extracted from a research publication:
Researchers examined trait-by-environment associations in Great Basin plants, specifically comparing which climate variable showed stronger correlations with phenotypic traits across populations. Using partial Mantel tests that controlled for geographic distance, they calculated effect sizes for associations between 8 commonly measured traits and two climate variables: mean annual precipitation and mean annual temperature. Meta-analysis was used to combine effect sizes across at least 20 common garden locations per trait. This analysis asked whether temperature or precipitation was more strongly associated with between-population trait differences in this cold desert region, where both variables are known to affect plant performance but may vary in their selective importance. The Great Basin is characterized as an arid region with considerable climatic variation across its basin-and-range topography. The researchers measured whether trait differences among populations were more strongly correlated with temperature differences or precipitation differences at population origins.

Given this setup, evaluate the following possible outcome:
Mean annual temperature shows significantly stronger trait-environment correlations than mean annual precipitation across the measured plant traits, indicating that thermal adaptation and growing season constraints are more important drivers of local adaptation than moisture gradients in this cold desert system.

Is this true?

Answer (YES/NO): NO